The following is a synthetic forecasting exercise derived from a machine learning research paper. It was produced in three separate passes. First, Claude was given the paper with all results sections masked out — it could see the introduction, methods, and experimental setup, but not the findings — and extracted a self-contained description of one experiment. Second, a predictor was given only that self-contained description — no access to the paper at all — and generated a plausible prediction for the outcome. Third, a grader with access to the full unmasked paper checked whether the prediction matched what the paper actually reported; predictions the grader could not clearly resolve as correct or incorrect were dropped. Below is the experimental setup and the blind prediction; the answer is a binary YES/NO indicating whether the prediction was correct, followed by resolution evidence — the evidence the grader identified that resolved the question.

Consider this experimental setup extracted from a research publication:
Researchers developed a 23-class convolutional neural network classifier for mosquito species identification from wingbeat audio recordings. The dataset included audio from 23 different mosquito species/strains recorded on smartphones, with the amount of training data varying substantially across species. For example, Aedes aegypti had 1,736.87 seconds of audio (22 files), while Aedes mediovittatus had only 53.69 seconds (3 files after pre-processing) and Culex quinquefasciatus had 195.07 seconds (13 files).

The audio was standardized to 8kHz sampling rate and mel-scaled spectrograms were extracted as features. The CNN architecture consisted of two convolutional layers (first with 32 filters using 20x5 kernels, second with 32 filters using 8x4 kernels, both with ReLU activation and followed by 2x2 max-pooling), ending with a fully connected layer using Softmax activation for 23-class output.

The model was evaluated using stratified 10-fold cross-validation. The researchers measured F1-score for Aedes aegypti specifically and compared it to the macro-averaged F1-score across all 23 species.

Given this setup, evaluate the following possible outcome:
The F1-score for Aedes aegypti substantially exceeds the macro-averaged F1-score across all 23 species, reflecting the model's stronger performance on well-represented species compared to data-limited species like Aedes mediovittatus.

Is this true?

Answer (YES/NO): YES